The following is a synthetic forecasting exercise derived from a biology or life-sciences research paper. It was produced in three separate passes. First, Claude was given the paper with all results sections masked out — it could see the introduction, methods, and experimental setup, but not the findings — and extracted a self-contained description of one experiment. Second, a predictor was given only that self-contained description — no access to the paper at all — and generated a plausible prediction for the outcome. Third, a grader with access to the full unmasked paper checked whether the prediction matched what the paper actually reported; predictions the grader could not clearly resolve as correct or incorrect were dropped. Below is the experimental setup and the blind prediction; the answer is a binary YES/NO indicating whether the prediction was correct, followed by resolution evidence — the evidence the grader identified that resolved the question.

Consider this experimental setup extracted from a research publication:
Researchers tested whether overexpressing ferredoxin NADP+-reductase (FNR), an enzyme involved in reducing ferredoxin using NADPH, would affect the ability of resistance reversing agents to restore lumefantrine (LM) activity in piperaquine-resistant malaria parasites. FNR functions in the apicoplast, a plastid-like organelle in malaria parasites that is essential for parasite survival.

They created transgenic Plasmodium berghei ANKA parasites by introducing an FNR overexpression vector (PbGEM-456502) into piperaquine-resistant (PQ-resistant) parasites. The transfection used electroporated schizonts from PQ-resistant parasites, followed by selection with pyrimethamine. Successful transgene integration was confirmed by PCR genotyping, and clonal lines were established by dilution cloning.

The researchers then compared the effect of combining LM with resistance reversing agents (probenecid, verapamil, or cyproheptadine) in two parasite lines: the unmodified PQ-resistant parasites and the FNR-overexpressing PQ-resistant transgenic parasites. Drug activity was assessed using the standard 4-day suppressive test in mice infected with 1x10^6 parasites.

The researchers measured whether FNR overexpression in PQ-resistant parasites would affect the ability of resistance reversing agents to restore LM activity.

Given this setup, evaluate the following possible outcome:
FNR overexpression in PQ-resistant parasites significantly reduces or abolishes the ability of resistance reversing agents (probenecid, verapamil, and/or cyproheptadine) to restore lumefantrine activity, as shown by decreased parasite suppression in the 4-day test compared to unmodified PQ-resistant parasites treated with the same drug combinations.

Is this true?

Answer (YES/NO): NO